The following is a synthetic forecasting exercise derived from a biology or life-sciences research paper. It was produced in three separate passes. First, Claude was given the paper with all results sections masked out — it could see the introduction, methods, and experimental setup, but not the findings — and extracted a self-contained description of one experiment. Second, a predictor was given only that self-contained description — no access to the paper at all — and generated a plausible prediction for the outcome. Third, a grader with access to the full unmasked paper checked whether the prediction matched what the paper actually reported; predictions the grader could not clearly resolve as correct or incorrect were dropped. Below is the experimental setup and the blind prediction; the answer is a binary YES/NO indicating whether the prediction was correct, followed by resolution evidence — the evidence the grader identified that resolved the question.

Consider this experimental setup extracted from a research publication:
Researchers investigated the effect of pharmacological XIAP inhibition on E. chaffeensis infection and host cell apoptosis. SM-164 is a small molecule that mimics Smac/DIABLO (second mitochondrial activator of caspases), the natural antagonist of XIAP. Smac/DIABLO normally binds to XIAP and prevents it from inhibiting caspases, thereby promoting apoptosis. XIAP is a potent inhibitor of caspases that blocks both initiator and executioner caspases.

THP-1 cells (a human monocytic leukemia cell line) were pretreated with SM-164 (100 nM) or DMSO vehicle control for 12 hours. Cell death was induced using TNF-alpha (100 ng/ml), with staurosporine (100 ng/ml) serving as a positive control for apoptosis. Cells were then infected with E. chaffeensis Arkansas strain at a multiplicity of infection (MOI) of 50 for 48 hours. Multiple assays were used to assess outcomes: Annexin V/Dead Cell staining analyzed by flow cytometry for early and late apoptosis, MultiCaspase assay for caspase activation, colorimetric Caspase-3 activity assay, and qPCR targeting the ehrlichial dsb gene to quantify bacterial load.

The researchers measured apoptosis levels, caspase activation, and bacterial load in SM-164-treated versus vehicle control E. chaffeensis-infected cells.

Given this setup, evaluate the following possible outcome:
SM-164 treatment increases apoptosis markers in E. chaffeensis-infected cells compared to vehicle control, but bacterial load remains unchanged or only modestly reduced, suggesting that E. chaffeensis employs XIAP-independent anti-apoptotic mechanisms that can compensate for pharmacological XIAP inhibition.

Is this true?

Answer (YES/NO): NO